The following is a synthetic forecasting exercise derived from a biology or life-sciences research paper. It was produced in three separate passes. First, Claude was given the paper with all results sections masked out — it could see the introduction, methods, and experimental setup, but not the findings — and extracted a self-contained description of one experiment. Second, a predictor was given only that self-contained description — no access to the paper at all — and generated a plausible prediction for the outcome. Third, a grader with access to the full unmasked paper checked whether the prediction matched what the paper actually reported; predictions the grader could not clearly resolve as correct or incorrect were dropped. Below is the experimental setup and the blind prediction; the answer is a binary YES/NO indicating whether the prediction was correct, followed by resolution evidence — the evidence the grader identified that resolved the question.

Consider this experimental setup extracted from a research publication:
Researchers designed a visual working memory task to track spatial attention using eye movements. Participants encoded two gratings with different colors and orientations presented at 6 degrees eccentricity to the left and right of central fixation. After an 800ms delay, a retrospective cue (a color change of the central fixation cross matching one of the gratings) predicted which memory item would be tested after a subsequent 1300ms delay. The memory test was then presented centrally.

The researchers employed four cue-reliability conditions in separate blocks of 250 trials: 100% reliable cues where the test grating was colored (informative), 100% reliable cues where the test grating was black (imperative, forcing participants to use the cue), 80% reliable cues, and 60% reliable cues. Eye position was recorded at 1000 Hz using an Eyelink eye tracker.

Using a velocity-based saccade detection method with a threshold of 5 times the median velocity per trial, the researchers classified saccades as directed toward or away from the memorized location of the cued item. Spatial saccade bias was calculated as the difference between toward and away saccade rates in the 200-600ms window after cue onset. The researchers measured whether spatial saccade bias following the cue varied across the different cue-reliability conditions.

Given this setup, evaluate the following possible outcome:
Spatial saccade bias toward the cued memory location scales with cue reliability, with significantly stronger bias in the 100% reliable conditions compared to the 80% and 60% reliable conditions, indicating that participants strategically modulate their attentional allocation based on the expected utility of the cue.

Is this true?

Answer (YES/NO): YES